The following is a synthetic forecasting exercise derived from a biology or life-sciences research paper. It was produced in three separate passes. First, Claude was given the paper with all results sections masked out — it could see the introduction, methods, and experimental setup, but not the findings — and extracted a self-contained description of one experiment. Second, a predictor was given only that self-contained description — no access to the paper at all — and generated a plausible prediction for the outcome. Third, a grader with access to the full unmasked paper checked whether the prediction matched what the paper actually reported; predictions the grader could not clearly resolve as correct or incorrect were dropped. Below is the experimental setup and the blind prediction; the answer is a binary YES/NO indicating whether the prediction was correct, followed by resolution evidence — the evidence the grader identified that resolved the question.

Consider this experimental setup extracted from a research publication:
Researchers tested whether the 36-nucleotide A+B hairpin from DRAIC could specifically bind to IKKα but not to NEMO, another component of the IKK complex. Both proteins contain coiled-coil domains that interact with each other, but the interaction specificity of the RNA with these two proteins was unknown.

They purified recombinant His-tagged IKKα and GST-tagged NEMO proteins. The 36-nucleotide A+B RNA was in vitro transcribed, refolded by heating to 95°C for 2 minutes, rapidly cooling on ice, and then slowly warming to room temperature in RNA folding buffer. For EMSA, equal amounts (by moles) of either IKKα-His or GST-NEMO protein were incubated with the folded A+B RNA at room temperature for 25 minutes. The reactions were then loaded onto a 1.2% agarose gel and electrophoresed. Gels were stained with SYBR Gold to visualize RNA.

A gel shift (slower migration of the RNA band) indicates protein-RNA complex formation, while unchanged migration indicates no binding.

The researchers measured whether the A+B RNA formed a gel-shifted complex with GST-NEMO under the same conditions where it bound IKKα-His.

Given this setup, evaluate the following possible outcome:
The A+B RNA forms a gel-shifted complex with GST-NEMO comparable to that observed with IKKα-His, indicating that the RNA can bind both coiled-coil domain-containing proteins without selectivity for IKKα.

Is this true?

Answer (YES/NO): NO